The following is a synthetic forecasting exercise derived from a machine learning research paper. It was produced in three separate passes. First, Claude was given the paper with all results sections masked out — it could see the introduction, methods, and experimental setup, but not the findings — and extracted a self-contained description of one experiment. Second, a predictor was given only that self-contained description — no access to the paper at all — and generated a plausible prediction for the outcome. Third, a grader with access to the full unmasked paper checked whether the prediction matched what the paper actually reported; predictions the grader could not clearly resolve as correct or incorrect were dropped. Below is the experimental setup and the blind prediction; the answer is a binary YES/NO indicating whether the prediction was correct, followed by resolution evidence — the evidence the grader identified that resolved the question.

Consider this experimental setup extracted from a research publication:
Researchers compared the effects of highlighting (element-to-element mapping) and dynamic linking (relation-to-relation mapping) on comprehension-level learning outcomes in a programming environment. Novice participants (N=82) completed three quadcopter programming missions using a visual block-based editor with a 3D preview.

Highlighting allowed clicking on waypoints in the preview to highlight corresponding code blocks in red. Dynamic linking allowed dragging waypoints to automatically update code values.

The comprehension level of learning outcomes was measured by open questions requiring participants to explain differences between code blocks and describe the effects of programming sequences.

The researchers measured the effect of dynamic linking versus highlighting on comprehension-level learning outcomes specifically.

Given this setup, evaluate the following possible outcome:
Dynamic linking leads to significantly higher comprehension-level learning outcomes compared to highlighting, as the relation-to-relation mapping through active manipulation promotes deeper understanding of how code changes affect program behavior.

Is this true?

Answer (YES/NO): YES